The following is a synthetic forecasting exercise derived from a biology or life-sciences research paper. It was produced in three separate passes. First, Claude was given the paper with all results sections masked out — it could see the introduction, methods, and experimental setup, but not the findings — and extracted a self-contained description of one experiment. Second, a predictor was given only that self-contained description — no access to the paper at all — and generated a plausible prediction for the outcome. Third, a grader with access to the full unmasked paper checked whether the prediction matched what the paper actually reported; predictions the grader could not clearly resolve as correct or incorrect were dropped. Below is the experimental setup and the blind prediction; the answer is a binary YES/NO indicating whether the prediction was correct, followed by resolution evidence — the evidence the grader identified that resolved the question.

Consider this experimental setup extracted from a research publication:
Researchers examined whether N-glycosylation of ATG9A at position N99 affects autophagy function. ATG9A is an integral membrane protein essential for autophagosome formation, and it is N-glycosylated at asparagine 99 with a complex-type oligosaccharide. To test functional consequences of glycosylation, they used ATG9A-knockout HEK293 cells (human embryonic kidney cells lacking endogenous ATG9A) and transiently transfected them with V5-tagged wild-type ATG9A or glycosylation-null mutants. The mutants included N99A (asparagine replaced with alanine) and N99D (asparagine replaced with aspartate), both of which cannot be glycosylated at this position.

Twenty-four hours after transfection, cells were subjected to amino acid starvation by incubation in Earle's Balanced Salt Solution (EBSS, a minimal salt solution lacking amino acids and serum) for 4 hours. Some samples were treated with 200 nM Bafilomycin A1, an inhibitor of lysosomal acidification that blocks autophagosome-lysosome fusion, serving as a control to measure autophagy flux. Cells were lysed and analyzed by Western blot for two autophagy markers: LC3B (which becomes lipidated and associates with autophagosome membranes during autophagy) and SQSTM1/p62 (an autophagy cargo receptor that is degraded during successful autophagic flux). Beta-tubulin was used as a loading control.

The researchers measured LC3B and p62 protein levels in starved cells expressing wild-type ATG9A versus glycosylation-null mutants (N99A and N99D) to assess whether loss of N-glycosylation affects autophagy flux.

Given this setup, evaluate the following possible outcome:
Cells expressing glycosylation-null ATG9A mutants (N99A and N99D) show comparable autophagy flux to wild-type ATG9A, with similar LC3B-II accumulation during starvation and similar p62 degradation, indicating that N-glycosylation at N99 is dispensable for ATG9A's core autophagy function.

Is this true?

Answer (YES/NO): YES